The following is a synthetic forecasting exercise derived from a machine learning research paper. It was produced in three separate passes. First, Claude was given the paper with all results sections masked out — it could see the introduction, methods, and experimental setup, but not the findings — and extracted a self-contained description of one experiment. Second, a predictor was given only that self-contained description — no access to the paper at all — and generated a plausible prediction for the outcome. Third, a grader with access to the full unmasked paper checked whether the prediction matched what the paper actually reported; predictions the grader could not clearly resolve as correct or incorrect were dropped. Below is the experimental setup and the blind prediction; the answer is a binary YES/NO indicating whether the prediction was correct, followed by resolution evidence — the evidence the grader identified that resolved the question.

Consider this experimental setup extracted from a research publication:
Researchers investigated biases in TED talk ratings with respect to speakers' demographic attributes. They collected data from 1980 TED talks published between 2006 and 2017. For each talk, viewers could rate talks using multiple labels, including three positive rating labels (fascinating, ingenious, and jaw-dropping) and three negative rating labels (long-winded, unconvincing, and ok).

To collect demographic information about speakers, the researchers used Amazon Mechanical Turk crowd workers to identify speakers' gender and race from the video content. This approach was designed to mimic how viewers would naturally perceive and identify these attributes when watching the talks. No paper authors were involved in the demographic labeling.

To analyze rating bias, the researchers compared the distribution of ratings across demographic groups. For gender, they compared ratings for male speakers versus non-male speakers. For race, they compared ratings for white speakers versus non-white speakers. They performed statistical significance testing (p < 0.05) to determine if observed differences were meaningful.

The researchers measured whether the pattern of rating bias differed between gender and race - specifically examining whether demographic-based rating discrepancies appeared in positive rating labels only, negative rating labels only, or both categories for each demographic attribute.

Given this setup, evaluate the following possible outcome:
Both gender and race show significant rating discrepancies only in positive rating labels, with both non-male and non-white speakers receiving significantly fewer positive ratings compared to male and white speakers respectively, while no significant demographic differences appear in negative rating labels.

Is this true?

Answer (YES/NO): NO